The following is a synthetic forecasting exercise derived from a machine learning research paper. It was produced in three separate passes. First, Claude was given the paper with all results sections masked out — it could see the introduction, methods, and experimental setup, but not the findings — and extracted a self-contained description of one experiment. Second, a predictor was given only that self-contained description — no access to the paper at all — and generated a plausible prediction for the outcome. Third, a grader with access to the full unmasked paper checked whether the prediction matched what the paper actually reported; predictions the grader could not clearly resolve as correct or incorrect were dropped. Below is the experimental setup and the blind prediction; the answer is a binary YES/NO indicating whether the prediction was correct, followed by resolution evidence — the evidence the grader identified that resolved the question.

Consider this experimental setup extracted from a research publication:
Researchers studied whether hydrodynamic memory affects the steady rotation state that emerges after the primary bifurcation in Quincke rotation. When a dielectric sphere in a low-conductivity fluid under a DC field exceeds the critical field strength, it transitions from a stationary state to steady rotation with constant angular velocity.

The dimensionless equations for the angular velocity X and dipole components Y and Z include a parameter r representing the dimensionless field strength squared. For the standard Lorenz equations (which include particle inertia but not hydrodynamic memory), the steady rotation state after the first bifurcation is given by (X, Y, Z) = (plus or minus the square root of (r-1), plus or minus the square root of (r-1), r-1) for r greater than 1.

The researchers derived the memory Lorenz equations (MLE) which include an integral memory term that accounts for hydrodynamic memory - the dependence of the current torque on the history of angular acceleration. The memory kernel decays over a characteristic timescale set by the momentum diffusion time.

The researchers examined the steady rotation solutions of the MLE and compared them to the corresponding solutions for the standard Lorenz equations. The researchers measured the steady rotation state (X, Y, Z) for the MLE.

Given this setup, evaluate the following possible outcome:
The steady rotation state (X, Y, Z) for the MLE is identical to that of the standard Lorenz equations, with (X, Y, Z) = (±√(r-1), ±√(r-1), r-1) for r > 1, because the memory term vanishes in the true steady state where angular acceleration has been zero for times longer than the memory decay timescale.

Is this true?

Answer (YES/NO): YES